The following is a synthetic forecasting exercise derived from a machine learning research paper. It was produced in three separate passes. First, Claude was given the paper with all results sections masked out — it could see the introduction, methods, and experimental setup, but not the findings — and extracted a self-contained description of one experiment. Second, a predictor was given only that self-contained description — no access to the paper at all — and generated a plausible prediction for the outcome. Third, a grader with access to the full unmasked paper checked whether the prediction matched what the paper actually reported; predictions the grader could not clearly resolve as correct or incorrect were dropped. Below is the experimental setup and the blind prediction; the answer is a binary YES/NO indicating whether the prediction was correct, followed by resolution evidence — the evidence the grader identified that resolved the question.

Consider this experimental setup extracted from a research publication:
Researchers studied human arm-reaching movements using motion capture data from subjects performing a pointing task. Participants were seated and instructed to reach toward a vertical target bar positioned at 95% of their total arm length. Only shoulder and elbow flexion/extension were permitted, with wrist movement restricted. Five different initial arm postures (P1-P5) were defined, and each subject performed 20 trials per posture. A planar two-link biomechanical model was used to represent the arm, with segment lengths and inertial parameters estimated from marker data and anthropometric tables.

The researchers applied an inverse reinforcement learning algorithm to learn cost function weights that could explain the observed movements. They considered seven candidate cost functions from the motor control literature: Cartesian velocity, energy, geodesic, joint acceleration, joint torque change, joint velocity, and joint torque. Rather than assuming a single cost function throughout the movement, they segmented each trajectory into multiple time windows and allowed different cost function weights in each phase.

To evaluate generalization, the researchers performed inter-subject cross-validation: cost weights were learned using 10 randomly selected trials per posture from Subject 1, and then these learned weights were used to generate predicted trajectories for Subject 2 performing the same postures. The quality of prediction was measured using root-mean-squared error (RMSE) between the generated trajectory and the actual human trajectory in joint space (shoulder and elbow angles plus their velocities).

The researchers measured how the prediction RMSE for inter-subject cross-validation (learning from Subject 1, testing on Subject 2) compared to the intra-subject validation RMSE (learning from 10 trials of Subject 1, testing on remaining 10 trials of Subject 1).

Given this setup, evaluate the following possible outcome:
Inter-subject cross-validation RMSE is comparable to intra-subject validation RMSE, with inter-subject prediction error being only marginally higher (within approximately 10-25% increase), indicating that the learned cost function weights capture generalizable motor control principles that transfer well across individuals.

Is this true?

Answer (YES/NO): NO